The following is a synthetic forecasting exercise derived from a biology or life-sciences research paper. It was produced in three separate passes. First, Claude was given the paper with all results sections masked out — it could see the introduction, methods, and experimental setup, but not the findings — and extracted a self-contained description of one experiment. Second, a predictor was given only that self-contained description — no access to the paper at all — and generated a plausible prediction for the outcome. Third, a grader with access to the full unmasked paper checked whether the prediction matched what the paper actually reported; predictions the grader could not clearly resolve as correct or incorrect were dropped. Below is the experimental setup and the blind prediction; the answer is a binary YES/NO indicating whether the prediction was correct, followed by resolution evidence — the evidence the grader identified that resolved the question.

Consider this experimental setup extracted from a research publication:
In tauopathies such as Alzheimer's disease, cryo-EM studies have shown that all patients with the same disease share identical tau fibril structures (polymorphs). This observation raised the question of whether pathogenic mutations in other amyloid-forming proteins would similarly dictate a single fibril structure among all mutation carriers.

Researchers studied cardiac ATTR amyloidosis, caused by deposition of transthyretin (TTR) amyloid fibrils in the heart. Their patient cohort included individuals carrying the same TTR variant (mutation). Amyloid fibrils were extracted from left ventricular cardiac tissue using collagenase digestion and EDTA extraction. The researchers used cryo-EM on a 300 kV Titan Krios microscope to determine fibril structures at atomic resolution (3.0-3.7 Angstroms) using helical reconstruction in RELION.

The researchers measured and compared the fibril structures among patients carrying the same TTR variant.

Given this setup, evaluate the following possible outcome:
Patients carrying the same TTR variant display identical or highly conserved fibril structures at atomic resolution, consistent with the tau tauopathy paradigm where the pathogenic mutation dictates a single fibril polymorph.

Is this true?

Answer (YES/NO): NO